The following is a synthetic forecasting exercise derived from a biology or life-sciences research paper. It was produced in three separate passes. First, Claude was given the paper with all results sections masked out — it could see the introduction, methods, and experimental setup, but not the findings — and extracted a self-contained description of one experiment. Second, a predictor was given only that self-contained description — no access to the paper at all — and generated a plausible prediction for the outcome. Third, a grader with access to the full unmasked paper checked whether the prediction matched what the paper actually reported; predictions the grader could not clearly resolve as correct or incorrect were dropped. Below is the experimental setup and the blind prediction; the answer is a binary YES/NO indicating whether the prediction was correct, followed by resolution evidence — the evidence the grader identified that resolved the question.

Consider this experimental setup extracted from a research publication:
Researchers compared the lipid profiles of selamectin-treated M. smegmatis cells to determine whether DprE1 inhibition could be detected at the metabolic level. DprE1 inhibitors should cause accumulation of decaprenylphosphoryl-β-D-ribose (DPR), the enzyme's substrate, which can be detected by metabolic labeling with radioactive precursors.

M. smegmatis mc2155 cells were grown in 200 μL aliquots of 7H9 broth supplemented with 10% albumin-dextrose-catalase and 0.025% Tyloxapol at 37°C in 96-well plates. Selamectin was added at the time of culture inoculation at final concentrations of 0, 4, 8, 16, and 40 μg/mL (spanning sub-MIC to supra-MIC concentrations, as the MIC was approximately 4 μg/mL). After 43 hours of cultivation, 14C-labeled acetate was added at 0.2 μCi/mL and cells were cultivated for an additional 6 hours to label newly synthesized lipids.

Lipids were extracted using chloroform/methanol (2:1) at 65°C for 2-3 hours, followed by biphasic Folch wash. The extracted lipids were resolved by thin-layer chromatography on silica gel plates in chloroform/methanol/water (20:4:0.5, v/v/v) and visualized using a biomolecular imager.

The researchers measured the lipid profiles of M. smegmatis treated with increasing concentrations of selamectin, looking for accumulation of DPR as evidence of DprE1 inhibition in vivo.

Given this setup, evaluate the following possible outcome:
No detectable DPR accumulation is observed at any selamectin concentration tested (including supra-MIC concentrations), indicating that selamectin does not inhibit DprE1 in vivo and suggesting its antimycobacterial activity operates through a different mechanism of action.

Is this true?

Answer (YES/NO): YES